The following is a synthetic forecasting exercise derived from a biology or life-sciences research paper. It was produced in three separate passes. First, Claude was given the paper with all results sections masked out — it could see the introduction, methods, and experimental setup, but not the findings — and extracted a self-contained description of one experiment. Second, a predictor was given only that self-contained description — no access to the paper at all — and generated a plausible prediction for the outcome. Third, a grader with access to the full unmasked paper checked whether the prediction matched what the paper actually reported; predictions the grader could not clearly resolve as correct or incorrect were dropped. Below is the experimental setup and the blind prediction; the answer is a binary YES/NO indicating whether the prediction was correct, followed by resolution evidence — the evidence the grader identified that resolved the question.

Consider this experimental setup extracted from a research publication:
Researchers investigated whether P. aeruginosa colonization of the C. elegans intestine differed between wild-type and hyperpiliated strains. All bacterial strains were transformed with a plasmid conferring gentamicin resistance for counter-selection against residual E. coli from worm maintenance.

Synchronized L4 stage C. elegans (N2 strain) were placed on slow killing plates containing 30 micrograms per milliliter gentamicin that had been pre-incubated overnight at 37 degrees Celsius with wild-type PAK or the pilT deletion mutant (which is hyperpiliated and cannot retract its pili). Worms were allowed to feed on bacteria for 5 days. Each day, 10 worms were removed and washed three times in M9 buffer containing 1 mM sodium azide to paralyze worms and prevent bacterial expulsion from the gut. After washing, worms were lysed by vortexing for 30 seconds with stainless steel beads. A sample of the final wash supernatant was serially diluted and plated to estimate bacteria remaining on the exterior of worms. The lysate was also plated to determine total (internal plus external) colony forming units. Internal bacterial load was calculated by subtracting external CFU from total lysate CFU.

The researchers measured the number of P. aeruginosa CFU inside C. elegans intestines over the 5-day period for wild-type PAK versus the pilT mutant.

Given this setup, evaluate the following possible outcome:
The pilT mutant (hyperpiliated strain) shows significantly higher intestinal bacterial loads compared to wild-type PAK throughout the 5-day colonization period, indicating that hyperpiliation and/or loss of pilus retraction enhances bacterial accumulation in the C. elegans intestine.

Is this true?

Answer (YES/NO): NO